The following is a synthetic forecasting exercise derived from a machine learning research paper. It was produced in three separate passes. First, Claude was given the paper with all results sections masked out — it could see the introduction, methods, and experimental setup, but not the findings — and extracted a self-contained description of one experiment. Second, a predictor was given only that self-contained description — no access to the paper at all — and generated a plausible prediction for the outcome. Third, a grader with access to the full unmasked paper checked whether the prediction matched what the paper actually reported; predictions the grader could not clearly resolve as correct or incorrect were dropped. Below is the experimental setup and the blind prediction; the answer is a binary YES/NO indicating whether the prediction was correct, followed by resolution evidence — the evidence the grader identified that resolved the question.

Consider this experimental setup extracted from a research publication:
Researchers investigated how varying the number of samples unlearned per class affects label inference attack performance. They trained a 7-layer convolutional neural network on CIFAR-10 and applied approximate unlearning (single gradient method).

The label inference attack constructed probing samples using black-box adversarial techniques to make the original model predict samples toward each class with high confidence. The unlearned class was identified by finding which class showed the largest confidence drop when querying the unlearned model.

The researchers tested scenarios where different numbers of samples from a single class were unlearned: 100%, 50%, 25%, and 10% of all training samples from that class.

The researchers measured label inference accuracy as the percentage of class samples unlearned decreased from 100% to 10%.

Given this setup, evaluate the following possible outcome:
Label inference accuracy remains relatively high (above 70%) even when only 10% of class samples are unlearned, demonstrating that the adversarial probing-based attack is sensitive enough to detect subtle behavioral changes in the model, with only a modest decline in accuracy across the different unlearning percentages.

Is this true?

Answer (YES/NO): YES